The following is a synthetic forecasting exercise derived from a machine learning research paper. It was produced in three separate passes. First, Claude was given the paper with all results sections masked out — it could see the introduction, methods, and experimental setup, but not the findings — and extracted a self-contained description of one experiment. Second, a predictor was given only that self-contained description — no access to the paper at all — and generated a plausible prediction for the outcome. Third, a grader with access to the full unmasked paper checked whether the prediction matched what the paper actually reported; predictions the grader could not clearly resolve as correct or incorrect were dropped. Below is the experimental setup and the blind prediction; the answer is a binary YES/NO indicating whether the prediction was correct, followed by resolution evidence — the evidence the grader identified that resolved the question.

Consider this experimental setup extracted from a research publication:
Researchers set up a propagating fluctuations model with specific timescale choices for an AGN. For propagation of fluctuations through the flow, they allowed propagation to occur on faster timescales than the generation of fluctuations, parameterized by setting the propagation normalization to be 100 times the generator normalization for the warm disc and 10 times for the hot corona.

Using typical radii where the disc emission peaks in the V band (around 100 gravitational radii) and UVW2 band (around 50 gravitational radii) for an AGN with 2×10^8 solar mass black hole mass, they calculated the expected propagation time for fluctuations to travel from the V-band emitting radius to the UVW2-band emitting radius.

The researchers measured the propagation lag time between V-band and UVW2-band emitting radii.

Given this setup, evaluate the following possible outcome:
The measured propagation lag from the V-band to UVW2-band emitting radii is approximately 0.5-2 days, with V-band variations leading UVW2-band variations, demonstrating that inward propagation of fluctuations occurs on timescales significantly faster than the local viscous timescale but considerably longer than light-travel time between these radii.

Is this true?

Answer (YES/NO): NO